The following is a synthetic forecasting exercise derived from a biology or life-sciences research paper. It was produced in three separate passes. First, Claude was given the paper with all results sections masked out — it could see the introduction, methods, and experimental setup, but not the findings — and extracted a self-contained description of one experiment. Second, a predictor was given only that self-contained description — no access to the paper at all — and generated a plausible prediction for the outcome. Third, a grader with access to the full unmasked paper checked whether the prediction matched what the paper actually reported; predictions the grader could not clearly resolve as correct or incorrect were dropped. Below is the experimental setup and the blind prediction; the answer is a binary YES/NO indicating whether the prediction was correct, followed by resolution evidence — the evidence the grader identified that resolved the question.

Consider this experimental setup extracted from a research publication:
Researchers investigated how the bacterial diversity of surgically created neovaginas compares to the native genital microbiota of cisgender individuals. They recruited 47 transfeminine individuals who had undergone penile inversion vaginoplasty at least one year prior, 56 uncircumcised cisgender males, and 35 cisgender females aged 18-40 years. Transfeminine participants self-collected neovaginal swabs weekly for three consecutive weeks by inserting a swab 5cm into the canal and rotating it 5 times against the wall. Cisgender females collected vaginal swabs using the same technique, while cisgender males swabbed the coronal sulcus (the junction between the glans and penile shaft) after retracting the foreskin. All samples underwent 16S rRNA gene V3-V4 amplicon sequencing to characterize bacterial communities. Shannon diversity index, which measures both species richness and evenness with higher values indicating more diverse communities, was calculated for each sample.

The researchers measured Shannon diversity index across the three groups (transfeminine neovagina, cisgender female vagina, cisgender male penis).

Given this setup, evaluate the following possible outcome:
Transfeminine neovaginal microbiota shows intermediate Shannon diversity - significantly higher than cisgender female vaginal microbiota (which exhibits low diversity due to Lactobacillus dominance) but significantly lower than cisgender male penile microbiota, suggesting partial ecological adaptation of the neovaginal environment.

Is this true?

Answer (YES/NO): NO